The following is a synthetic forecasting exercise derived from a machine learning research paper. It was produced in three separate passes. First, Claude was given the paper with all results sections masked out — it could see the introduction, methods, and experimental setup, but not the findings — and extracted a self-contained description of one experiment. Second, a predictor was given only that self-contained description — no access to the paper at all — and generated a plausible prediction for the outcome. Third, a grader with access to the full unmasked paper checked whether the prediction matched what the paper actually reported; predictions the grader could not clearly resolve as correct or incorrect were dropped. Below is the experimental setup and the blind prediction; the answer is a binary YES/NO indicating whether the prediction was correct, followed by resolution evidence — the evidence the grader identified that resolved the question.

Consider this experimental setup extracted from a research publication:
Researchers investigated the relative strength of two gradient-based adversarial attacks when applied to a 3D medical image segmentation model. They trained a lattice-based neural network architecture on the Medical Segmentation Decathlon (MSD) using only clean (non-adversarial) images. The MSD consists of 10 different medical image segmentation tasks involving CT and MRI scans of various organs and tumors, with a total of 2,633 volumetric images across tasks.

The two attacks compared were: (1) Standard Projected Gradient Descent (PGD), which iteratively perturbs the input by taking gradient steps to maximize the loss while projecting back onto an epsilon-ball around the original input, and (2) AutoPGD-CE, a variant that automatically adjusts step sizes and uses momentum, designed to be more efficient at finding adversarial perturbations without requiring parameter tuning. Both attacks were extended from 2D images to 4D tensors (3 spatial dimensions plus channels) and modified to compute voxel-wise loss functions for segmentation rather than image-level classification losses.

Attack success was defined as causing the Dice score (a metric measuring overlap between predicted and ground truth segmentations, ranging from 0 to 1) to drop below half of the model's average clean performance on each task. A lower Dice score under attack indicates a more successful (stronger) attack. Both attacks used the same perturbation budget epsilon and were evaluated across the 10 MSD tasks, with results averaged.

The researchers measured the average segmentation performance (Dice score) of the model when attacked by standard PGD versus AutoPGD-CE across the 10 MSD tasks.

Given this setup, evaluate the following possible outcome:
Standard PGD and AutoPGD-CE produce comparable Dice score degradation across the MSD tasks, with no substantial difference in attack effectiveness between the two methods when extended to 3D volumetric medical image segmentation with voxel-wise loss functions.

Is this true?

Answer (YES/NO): NO